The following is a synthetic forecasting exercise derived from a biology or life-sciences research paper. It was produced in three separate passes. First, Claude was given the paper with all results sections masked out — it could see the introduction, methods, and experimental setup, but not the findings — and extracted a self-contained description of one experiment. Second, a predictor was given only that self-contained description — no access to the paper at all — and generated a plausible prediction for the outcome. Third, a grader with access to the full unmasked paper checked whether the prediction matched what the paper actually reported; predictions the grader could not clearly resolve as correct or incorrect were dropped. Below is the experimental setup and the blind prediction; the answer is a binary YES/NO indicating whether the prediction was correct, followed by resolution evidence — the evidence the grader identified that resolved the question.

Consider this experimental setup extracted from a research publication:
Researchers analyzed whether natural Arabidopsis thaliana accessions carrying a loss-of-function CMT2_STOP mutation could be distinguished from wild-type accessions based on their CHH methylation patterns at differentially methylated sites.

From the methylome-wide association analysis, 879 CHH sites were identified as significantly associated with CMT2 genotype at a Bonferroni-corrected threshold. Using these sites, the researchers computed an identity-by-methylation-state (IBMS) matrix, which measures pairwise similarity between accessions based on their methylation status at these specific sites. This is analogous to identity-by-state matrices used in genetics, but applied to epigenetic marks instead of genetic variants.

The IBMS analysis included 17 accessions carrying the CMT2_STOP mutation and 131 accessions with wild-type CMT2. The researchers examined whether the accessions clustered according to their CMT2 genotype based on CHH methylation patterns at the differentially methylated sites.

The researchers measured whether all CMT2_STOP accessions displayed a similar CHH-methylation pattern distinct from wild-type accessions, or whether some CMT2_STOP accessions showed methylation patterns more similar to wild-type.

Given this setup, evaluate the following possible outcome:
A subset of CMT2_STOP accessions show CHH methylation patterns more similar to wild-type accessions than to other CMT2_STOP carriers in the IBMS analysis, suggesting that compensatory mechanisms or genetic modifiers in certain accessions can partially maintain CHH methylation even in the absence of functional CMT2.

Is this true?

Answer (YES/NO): YES